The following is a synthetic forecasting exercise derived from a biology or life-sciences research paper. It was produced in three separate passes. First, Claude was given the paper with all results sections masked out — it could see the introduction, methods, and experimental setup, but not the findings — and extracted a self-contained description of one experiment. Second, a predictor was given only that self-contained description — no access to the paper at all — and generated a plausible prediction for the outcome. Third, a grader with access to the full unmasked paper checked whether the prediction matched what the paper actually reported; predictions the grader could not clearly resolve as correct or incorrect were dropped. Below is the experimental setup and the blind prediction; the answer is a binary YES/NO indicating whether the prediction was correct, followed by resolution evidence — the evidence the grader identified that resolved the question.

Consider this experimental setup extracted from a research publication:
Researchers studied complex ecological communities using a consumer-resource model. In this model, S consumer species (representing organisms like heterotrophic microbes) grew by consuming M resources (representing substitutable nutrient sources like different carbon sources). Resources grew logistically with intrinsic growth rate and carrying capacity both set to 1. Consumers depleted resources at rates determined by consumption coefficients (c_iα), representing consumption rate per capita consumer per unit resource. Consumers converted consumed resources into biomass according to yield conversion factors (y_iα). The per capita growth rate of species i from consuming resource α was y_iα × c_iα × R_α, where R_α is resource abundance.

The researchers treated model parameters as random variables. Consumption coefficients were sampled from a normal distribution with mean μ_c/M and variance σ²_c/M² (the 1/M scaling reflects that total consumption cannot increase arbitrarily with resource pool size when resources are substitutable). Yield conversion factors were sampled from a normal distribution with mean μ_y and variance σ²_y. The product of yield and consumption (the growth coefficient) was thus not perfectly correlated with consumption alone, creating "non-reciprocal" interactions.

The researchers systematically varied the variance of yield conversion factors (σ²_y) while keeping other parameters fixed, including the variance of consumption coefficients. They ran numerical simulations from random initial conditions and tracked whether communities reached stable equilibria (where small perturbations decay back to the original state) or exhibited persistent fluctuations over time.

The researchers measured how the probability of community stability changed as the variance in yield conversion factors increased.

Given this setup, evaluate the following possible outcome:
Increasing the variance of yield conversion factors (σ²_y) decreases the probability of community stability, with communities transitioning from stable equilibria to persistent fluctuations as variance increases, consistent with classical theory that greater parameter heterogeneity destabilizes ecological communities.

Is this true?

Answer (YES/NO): YES